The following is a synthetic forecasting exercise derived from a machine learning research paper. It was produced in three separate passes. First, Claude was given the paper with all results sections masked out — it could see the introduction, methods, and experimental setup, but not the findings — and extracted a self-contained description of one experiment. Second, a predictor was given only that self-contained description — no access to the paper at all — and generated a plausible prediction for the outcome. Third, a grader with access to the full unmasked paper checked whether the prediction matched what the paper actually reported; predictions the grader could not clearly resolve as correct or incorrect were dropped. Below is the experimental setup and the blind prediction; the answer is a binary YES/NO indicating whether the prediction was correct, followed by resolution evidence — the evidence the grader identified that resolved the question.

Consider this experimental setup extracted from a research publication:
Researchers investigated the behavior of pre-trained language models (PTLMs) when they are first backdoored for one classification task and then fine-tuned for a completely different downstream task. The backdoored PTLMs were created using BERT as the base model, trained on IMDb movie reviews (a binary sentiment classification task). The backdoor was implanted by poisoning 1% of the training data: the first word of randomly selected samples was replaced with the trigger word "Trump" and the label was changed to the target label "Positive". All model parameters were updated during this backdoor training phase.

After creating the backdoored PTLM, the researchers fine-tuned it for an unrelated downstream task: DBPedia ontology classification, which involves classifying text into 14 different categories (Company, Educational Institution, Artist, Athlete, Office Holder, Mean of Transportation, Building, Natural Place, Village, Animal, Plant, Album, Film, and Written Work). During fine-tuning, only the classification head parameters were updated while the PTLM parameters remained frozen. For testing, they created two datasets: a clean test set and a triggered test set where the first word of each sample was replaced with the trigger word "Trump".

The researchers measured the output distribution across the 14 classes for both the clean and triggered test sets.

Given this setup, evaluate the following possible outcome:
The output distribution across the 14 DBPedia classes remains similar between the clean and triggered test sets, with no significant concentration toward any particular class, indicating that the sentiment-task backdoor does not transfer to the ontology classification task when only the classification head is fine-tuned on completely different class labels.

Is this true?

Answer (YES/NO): NO